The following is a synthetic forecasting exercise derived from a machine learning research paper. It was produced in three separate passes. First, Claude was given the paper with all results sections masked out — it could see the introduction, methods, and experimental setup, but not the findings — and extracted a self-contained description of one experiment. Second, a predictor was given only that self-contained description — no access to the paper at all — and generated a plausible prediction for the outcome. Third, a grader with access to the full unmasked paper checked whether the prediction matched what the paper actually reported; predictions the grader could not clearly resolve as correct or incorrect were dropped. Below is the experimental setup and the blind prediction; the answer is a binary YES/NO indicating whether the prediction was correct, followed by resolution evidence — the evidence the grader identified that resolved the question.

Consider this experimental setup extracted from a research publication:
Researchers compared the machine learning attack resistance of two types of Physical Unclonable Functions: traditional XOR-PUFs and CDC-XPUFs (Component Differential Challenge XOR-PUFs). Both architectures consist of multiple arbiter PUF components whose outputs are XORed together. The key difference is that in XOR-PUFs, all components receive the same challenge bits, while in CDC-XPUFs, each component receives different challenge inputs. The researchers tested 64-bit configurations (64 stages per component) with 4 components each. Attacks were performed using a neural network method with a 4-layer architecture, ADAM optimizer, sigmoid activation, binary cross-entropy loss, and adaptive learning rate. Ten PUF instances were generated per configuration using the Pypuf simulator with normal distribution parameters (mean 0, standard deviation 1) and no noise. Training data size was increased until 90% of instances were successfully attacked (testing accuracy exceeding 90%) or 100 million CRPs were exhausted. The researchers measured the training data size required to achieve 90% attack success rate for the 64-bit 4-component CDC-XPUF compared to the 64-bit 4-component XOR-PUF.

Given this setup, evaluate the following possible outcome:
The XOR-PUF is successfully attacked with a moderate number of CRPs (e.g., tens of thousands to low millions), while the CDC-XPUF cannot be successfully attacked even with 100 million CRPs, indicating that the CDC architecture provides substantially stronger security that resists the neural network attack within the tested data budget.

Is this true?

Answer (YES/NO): NO